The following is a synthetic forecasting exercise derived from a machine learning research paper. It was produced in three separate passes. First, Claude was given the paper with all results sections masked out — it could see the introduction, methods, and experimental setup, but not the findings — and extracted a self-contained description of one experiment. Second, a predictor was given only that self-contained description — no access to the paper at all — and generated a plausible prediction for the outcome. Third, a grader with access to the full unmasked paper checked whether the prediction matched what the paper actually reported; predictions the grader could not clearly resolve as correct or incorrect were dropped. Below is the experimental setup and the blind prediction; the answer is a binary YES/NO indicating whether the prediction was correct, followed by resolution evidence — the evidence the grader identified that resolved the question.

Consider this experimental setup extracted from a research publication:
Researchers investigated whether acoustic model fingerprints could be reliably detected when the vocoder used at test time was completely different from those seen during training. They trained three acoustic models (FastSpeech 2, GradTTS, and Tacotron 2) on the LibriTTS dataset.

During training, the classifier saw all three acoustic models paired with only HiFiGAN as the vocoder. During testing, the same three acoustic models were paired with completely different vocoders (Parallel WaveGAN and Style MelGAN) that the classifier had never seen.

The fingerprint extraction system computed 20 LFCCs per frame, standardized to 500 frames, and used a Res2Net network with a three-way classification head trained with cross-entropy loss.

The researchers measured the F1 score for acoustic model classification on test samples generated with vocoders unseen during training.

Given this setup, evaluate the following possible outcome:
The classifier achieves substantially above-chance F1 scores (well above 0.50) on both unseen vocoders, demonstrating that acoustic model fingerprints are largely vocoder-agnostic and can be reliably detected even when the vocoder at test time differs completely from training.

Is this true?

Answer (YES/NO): NO